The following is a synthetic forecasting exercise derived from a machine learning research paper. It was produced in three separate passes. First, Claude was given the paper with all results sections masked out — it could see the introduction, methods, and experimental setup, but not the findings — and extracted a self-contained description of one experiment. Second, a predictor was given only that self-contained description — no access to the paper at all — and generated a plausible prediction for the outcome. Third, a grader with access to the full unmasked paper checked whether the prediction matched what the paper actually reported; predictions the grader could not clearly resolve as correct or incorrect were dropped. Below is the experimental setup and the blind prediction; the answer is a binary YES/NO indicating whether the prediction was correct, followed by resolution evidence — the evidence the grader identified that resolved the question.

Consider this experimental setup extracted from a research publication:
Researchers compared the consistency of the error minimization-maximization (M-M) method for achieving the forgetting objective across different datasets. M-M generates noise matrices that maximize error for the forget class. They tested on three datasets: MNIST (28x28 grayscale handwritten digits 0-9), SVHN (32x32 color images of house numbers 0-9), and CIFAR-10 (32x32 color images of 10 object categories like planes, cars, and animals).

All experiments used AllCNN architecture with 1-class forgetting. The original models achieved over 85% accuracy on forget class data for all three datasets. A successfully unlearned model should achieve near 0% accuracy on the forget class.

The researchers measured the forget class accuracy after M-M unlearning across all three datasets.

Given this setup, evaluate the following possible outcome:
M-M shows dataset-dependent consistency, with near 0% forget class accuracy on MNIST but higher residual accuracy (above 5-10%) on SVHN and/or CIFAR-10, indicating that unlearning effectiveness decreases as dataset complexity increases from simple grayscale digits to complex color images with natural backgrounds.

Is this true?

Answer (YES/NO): NO